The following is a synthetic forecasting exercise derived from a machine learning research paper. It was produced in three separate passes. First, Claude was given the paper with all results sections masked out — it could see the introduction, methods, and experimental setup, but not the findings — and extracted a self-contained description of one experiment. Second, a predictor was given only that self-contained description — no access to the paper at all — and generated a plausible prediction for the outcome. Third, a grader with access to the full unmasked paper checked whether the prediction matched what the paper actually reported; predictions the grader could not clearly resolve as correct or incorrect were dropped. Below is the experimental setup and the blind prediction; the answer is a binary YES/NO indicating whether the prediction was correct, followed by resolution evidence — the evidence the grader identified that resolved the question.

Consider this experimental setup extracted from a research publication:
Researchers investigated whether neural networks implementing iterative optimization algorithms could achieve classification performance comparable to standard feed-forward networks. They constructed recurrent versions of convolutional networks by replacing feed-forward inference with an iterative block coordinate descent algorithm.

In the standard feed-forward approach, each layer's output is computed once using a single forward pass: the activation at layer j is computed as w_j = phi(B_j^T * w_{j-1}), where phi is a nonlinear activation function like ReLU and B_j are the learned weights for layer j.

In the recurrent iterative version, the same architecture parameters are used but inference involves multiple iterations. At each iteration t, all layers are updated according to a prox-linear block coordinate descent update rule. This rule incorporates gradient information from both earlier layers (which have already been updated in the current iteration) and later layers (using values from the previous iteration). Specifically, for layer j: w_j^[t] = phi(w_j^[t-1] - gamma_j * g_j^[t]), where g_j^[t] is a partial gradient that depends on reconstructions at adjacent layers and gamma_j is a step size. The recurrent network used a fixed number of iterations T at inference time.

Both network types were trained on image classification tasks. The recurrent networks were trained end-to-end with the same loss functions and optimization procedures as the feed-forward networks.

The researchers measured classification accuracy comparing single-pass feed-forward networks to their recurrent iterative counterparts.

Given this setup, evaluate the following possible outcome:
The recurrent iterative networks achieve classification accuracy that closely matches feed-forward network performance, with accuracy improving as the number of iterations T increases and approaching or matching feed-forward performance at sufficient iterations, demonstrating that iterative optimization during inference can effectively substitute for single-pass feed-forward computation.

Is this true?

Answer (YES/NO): YES